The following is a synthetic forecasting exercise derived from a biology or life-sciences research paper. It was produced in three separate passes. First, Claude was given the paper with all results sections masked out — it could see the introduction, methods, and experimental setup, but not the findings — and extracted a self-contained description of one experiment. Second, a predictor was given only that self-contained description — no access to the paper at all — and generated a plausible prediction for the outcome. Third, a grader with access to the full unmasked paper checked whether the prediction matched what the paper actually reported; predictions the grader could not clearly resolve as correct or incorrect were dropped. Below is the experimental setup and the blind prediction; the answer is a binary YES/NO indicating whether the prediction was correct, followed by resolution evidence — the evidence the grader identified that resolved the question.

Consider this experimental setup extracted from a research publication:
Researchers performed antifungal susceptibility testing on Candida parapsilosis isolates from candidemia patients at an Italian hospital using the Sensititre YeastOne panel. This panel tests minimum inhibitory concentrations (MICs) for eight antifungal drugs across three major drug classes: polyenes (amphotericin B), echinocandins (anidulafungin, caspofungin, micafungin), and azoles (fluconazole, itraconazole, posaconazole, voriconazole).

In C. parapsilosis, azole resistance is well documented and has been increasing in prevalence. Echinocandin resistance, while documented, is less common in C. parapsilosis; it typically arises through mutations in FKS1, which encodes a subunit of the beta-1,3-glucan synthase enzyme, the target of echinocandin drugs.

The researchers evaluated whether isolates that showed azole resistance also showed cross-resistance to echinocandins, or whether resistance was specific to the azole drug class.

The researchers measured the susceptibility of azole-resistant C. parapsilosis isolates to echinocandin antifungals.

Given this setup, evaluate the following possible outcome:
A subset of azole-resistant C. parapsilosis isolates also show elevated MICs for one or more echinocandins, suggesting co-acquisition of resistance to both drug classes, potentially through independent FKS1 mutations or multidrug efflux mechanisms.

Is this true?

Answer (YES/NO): NO